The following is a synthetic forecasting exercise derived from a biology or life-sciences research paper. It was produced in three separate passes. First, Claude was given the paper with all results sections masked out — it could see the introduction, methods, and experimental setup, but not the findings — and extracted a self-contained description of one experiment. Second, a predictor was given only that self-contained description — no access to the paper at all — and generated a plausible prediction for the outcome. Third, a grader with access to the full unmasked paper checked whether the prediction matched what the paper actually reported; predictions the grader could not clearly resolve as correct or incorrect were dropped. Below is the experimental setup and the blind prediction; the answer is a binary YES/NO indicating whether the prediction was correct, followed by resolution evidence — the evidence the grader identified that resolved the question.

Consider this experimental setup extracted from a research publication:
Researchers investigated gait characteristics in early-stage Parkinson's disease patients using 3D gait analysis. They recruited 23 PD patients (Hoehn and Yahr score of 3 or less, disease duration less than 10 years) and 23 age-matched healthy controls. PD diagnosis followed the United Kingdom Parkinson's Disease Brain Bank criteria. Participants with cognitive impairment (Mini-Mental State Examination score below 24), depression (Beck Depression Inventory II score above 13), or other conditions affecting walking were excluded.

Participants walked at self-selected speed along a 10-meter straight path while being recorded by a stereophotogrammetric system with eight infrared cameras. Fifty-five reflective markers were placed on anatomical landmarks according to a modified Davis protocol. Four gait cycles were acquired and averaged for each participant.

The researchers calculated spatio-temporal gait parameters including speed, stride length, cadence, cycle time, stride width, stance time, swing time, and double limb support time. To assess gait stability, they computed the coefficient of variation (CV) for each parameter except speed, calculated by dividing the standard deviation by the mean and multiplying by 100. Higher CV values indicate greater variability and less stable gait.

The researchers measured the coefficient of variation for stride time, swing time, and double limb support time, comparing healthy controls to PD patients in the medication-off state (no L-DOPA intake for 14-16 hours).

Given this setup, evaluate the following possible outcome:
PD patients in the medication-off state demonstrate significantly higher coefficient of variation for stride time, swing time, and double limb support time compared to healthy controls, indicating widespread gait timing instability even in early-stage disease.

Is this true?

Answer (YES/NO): YES